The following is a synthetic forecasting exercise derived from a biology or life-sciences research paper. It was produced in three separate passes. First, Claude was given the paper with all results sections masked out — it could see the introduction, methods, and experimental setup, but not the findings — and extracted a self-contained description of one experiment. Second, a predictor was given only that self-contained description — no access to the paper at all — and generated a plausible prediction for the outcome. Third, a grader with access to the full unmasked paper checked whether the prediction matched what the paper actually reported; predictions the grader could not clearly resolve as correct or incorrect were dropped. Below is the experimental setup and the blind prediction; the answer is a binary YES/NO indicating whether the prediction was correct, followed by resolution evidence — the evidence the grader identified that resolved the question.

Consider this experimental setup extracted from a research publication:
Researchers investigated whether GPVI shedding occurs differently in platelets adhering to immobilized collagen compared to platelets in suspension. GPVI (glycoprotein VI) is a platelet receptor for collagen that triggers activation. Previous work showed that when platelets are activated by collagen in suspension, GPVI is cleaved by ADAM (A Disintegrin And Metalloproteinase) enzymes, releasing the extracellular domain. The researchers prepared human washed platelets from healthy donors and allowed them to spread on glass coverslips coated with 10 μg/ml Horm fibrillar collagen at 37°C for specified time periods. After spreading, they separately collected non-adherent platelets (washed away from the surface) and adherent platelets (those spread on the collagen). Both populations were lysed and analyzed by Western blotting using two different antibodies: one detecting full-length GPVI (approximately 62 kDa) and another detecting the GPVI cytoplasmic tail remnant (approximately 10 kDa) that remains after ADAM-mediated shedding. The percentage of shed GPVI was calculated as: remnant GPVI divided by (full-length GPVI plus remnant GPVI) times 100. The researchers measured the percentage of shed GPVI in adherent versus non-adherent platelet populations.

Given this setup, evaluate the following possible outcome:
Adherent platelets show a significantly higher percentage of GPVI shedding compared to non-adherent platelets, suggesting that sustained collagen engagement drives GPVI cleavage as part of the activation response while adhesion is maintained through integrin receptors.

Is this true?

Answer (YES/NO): NO